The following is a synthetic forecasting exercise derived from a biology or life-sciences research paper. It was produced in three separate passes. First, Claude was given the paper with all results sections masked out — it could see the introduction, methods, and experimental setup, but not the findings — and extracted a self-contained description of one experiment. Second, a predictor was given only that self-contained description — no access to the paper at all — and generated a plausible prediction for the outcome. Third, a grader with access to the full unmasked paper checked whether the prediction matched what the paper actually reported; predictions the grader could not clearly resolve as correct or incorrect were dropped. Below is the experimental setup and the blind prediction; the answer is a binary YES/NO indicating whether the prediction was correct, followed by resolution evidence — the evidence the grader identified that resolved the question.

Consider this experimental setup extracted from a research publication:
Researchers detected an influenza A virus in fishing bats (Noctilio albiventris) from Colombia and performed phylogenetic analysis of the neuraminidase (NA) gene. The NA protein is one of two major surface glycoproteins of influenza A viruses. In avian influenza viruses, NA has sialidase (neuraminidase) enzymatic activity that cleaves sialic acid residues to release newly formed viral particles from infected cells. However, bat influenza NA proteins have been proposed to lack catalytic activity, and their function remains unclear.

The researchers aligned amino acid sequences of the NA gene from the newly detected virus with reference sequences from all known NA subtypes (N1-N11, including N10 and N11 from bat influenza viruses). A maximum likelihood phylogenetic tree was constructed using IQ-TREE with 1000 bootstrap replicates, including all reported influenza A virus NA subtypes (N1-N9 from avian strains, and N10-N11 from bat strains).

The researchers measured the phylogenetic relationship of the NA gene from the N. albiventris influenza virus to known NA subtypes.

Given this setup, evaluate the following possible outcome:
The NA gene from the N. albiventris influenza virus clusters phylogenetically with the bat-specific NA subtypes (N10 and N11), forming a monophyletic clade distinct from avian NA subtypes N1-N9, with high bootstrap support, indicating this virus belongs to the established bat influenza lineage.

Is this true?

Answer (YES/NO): NO